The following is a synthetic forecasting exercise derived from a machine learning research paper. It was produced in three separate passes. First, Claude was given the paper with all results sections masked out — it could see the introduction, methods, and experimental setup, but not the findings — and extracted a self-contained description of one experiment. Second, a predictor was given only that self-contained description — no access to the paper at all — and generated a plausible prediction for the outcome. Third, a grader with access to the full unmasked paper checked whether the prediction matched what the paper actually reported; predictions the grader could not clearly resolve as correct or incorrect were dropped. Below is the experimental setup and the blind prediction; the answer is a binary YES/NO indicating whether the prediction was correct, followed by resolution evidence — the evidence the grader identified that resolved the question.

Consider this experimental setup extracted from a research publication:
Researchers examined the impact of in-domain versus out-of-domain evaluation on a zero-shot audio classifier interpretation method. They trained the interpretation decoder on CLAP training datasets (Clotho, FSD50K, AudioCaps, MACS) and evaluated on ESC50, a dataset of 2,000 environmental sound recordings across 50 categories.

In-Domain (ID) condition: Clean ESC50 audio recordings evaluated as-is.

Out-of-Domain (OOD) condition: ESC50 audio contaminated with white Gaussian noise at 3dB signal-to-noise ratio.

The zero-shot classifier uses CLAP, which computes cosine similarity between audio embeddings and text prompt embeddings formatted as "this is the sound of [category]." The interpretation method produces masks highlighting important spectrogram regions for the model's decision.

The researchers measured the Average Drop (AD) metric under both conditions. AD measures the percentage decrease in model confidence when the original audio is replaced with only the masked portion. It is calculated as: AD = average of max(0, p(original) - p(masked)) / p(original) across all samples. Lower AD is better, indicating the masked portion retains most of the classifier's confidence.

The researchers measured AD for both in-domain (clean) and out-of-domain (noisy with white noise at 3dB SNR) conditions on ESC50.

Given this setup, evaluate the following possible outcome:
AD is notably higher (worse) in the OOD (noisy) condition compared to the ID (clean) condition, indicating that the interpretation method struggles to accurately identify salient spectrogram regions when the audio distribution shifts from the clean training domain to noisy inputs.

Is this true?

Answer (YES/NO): YES